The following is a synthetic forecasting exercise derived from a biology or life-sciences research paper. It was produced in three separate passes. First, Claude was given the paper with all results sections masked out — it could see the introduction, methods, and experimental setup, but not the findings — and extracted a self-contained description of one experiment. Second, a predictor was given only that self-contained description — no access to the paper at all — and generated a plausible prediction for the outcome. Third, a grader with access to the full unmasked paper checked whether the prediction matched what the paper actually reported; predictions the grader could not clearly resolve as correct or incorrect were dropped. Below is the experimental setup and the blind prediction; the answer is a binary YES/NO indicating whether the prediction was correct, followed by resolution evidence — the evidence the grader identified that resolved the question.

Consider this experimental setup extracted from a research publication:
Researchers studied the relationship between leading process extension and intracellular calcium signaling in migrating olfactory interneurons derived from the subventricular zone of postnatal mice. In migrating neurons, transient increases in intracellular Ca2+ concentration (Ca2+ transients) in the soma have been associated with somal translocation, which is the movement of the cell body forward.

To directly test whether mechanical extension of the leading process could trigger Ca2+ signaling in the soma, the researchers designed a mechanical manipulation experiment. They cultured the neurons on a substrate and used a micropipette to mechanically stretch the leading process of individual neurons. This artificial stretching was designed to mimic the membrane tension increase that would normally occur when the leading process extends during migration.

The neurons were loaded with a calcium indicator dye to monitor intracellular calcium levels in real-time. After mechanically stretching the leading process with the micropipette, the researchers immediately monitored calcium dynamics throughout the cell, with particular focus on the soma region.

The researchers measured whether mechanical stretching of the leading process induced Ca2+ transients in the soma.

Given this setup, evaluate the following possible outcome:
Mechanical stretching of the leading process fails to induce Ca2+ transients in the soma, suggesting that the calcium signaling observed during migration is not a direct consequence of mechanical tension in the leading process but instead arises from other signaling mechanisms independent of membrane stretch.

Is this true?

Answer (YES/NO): NO